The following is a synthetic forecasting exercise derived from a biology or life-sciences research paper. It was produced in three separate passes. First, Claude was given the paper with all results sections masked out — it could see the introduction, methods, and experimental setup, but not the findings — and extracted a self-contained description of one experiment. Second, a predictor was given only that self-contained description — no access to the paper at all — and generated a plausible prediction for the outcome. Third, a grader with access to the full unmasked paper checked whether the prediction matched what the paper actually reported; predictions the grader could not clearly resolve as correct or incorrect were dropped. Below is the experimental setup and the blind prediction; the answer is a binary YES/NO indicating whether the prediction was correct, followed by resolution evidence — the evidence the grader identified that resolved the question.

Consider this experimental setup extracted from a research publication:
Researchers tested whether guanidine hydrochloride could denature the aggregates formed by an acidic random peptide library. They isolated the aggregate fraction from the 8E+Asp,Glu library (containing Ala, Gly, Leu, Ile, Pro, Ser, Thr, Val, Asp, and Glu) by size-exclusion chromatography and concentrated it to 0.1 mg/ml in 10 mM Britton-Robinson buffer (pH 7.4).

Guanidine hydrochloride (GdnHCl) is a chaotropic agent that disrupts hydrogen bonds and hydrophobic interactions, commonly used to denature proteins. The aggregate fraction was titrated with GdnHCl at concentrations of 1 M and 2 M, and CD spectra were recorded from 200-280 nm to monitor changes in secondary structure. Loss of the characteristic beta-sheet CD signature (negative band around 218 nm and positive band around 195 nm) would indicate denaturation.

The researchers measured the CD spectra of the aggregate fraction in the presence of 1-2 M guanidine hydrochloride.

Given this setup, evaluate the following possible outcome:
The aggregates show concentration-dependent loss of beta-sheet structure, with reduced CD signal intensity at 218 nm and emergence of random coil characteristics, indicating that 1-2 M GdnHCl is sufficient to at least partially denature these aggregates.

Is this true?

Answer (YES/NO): NO